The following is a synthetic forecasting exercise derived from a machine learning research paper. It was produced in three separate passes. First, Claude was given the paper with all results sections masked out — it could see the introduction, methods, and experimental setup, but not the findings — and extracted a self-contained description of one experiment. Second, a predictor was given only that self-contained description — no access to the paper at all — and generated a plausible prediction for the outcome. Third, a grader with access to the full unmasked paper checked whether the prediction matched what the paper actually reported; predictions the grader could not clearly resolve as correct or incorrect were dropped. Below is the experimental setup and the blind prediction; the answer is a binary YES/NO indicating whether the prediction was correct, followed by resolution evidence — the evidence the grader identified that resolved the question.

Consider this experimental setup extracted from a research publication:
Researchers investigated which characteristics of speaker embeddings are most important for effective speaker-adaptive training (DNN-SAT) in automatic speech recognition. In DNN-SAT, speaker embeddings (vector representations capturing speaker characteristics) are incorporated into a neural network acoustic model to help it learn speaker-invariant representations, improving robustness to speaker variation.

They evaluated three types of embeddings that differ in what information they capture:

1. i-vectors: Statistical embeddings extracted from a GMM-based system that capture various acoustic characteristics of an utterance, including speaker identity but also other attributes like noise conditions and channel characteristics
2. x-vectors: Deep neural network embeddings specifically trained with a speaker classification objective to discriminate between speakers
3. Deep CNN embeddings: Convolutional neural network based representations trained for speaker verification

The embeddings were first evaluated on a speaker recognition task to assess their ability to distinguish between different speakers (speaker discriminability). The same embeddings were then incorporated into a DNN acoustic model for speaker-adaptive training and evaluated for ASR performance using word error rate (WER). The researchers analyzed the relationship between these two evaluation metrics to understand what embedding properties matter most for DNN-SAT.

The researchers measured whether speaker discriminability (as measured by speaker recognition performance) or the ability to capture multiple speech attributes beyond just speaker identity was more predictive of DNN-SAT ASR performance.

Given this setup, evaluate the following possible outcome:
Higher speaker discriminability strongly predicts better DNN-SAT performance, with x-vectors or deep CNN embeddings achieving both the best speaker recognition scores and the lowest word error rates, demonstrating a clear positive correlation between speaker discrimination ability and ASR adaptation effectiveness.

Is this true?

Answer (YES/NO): NO